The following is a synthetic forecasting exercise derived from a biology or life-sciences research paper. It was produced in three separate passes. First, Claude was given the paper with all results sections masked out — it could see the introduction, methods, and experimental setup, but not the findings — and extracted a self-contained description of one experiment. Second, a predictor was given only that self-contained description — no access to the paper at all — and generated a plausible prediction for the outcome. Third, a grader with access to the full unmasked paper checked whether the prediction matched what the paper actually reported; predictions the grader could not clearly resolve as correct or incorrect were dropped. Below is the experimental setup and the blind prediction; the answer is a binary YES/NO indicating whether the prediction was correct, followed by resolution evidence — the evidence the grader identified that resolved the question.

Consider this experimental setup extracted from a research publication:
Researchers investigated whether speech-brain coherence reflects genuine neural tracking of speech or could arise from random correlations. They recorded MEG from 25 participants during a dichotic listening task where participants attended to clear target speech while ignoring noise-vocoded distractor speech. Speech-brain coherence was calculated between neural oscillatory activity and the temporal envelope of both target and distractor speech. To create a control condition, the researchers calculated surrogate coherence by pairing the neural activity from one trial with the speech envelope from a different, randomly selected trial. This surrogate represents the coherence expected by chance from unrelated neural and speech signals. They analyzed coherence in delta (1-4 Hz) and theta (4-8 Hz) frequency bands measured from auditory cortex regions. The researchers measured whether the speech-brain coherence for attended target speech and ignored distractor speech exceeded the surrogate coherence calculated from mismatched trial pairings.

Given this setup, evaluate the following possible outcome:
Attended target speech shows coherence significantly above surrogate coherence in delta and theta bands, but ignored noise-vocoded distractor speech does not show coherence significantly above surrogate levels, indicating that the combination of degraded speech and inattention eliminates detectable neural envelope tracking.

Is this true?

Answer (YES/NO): NO